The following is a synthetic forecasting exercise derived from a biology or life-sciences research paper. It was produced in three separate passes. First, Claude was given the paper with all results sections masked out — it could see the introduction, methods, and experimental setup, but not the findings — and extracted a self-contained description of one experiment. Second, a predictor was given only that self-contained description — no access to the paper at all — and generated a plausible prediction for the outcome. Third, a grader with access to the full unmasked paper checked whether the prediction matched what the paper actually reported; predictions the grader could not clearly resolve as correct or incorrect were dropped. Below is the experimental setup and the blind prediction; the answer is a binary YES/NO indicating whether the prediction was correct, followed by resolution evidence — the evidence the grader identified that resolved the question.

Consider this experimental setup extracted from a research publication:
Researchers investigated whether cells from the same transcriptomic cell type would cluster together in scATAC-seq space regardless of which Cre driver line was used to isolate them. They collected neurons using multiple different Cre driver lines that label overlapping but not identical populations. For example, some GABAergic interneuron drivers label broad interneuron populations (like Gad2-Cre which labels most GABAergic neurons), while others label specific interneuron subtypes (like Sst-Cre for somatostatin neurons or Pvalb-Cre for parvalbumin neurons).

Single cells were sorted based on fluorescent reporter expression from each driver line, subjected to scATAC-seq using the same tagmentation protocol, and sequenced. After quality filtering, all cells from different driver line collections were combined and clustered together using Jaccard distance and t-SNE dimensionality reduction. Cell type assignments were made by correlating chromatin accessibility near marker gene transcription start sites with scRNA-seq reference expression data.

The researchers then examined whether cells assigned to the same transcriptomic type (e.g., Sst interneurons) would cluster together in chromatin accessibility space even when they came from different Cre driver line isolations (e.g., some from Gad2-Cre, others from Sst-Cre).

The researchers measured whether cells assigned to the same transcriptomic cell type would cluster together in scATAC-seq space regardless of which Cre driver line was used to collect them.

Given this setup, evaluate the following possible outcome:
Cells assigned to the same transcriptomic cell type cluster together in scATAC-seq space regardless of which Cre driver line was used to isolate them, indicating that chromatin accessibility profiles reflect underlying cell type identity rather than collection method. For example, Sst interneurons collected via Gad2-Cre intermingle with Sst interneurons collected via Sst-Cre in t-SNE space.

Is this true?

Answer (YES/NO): YES